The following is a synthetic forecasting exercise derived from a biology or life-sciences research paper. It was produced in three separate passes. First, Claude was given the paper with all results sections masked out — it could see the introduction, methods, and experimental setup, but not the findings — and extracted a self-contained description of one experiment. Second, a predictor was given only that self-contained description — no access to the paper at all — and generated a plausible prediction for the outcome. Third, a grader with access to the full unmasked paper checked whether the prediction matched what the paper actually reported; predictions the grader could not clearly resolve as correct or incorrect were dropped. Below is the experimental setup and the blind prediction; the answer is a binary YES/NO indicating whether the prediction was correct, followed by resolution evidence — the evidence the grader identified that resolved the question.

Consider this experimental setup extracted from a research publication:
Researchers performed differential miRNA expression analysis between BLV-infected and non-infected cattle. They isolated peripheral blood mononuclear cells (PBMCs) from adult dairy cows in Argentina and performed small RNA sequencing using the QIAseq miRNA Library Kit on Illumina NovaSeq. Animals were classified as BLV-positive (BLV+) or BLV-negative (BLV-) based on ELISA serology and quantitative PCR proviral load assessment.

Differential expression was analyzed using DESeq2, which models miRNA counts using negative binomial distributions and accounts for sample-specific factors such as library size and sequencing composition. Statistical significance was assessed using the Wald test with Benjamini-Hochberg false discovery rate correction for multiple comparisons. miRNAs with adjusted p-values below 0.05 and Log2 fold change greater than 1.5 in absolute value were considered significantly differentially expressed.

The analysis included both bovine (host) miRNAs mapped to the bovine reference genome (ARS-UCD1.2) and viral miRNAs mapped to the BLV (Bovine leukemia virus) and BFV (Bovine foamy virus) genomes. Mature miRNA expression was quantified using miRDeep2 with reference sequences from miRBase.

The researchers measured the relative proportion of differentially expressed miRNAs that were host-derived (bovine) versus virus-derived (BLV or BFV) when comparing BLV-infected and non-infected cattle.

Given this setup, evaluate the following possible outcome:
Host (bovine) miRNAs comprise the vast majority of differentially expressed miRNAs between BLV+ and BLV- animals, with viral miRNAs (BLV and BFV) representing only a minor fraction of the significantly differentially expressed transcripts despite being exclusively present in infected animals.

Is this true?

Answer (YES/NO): NO